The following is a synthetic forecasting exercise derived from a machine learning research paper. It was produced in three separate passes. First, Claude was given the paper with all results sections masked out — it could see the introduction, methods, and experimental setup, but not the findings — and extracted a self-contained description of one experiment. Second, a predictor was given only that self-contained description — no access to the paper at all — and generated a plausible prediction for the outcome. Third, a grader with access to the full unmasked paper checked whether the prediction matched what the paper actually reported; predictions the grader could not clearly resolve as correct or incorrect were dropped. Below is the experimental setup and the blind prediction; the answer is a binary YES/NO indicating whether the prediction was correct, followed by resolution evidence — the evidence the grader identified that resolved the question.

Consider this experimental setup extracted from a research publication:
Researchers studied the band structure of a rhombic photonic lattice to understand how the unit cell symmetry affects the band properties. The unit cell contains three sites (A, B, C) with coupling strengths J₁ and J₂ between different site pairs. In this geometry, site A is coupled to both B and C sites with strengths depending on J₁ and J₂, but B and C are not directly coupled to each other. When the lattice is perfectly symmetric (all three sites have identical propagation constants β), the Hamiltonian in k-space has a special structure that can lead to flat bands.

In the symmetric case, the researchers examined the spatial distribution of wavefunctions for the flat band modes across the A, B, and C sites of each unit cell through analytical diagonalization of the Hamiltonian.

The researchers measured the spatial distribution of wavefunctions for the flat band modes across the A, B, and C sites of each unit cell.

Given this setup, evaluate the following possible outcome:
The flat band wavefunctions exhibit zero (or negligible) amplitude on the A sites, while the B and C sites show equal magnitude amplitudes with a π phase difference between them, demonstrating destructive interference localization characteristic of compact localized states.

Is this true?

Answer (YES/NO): YES